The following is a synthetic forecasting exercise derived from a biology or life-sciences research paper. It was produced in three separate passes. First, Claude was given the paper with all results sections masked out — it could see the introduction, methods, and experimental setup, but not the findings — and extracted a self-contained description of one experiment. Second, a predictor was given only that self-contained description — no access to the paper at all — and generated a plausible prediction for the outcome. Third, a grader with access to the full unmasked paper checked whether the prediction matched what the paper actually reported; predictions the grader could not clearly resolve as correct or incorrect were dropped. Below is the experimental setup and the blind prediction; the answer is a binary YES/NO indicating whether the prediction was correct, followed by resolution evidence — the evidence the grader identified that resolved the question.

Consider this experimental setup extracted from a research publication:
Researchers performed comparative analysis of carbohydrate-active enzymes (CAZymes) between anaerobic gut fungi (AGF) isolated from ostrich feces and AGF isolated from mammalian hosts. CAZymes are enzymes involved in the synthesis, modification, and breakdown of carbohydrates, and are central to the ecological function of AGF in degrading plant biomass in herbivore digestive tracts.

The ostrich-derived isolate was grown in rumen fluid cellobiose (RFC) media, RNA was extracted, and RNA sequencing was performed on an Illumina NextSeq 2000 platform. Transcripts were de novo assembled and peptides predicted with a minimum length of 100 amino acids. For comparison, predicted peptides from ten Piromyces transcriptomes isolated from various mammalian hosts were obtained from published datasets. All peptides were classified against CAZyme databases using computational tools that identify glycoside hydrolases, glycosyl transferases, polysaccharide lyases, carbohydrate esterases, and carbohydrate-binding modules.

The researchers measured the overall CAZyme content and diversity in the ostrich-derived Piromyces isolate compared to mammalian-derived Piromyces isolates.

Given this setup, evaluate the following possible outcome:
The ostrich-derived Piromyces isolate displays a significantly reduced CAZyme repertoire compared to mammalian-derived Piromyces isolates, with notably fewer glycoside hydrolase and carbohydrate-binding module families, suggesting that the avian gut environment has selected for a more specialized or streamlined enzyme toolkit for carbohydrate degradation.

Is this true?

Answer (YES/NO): NO